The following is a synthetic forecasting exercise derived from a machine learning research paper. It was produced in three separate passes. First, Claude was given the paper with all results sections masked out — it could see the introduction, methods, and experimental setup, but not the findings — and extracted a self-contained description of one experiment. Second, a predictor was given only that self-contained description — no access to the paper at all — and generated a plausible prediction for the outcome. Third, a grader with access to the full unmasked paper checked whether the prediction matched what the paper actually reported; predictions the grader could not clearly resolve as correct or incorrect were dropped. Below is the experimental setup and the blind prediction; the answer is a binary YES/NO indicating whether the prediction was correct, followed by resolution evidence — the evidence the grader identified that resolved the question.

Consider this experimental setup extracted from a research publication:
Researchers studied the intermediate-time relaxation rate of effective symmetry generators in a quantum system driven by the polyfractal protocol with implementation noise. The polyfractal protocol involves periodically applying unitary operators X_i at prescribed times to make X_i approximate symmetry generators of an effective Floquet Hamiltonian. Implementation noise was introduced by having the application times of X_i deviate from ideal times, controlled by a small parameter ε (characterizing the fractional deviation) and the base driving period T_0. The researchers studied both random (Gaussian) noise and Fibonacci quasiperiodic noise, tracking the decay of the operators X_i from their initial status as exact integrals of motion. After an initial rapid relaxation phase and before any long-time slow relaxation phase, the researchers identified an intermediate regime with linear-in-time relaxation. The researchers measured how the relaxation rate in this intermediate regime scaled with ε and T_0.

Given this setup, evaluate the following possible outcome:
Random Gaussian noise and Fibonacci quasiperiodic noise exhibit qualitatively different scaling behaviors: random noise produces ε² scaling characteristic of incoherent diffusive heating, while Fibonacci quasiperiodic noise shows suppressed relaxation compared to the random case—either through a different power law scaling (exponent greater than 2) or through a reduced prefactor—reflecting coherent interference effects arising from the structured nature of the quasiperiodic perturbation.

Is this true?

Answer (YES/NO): NO